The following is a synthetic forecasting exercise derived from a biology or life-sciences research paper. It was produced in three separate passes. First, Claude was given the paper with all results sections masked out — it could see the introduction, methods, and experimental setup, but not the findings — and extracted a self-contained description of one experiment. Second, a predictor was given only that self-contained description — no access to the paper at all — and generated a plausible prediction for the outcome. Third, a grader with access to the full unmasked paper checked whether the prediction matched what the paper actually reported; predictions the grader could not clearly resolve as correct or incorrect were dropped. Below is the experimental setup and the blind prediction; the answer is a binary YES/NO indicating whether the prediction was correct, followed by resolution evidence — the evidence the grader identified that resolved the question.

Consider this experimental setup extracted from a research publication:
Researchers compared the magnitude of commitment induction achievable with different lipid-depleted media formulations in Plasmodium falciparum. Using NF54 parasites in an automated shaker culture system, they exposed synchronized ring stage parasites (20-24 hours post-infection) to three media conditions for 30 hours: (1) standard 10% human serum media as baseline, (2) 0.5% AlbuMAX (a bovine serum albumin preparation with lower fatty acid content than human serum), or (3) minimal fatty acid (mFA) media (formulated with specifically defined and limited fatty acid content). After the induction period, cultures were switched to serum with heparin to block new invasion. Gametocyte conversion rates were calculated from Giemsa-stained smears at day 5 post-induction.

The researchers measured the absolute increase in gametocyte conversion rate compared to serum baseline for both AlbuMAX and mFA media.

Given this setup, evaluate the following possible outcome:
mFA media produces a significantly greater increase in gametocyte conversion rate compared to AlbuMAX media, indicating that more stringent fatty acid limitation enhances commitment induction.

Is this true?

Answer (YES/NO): YES